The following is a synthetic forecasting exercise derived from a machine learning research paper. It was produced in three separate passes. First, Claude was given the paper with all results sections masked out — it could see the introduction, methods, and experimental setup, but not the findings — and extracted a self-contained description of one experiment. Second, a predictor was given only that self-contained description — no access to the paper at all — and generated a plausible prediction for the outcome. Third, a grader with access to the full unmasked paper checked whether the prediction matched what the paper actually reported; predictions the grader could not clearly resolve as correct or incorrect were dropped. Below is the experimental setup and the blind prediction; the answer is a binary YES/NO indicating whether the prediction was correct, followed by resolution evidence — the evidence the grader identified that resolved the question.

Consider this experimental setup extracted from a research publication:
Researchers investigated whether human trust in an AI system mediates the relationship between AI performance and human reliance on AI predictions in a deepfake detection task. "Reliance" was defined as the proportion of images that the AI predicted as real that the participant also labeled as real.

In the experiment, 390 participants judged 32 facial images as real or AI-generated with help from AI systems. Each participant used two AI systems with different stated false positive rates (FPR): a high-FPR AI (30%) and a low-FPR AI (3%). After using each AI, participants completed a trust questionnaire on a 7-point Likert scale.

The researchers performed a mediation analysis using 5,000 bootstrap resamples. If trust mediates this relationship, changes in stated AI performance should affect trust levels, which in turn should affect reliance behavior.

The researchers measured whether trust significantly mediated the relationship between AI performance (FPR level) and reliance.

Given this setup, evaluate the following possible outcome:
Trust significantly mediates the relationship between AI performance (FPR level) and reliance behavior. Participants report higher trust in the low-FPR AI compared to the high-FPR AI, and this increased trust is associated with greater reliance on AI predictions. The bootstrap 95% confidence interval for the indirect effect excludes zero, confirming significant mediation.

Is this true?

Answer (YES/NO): NO